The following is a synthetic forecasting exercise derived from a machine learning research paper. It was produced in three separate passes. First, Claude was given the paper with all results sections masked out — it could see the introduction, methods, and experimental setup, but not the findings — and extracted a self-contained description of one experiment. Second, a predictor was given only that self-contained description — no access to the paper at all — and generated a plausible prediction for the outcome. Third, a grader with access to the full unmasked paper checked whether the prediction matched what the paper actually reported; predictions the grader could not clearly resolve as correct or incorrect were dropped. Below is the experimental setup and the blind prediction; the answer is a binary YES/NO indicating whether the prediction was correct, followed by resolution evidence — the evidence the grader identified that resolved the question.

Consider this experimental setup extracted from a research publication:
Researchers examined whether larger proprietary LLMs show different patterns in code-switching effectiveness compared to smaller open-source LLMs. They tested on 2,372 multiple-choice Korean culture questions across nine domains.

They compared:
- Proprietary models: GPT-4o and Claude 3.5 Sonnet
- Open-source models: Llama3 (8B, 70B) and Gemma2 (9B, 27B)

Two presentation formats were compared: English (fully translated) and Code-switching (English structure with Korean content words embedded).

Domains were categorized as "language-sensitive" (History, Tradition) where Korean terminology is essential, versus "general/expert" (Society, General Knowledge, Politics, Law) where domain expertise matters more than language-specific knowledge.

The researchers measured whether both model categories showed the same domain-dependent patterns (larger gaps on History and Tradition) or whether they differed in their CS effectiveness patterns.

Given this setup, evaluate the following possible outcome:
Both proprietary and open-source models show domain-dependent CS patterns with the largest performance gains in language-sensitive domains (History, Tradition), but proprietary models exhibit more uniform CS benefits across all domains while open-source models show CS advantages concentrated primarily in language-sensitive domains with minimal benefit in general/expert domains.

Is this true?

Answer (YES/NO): YES